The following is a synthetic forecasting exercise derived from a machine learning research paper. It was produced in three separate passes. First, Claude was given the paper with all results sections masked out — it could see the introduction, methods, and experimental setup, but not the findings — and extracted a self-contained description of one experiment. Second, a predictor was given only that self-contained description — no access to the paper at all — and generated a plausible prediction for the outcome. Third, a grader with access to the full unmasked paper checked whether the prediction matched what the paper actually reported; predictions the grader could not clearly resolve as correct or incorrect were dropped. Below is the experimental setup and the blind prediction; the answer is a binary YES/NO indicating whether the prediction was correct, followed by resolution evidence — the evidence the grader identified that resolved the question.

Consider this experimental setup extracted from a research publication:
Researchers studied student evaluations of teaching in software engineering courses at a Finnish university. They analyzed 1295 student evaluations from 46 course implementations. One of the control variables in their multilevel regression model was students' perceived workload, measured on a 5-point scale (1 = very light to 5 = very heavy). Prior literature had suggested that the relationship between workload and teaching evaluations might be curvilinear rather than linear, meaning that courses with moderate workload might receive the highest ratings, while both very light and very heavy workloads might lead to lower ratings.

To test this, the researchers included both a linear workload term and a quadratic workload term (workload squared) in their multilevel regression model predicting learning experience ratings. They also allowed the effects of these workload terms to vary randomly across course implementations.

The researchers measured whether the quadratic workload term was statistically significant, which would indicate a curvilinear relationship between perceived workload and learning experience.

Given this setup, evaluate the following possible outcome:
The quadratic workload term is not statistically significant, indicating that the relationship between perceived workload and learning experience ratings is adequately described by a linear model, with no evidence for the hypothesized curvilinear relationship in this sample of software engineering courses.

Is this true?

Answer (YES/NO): NO